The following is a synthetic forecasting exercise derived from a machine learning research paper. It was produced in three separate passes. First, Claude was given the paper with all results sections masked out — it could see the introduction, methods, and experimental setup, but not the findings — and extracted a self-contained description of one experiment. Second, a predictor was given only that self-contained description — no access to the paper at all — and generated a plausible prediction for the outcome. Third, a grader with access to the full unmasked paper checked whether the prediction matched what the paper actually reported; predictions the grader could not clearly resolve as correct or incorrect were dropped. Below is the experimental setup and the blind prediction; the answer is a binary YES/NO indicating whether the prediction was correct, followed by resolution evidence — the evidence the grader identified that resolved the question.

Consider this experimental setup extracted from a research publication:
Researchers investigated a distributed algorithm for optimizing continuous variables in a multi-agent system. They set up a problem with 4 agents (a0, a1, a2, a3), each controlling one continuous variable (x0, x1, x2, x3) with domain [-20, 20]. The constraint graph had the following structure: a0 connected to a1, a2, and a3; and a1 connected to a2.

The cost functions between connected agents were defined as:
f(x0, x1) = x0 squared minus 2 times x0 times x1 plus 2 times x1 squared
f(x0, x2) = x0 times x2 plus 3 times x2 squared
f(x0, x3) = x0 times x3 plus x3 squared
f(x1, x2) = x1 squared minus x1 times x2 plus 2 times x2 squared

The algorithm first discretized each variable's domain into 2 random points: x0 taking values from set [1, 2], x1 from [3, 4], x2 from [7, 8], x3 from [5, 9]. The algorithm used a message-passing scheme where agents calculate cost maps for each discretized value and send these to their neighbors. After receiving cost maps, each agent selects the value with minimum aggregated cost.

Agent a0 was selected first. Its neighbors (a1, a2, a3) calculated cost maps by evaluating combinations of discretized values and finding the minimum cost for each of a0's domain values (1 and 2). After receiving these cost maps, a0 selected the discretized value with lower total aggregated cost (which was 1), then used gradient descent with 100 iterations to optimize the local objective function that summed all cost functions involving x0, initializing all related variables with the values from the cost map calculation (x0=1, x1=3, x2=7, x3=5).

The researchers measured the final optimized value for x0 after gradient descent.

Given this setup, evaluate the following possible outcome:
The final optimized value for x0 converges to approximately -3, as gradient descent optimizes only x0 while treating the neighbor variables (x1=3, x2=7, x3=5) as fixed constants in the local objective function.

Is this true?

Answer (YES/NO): NO